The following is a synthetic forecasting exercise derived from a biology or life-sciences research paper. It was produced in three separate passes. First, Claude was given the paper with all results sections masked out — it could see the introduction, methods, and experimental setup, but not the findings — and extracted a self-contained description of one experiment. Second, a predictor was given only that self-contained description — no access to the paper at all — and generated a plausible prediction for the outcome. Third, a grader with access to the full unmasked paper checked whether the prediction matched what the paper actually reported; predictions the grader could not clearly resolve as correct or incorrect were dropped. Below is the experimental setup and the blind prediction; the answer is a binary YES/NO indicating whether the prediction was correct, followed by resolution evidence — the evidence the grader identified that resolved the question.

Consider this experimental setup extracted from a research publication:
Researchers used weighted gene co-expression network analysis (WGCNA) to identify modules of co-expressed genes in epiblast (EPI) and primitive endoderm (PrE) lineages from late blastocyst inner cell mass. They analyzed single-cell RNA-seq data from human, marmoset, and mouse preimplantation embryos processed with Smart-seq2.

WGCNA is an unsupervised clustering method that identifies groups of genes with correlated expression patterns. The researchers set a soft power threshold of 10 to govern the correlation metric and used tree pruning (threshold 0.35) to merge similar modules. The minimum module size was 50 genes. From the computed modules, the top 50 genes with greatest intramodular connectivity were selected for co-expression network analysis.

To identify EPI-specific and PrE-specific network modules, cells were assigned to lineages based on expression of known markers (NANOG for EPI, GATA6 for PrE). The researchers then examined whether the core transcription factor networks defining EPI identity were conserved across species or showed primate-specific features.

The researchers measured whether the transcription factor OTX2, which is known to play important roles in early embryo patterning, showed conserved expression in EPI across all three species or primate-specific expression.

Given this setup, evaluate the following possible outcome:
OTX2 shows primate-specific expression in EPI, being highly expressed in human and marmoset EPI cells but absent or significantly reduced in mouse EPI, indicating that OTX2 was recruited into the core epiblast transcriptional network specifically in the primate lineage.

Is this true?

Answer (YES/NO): NO